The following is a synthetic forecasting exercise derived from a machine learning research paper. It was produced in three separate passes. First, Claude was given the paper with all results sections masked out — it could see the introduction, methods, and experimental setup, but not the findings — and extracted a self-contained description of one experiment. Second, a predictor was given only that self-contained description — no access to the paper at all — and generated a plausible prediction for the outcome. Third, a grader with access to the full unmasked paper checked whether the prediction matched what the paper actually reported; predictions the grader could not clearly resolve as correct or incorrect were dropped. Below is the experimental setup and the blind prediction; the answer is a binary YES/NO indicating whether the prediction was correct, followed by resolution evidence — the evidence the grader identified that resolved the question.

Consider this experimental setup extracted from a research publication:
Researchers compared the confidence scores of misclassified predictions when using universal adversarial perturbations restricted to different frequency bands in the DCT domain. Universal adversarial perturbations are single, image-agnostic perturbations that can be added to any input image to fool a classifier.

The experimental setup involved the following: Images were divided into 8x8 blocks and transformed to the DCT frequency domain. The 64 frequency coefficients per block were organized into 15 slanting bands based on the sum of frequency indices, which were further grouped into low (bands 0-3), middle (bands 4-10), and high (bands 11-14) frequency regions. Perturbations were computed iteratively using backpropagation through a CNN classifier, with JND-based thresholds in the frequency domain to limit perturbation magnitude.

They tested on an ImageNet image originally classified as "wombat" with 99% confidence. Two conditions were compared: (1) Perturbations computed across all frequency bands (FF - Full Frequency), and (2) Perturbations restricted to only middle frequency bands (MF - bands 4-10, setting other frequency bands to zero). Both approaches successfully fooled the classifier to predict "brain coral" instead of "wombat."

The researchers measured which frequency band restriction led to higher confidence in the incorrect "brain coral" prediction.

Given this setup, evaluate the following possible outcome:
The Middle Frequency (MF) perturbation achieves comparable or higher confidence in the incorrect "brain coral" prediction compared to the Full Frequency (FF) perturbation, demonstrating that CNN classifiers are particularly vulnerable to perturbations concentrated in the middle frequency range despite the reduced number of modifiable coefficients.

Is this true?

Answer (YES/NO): YES